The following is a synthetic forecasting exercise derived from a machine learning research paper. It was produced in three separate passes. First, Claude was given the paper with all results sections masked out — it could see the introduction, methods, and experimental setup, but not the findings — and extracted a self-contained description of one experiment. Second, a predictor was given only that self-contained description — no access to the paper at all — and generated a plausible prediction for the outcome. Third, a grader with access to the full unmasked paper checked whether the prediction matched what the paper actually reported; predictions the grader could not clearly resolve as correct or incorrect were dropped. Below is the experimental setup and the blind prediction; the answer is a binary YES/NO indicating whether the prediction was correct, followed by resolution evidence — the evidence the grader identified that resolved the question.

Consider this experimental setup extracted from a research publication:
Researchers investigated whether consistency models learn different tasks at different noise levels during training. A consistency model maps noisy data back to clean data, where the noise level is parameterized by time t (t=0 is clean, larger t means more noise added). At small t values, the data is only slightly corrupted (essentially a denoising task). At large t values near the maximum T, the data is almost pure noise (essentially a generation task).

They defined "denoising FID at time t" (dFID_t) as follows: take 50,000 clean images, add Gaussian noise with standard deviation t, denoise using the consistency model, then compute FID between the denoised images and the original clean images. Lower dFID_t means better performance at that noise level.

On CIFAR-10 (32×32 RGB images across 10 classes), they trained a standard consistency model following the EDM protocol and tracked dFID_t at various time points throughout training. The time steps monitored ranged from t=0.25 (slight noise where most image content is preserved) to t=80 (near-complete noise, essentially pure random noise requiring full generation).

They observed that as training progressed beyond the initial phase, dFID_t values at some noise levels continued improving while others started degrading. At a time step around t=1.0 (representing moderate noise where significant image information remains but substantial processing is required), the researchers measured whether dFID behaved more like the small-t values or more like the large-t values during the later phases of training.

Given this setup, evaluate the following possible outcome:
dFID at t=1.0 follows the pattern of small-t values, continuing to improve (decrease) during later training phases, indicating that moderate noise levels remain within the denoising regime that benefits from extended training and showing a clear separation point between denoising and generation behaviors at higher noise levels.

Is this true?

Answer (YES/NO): NO